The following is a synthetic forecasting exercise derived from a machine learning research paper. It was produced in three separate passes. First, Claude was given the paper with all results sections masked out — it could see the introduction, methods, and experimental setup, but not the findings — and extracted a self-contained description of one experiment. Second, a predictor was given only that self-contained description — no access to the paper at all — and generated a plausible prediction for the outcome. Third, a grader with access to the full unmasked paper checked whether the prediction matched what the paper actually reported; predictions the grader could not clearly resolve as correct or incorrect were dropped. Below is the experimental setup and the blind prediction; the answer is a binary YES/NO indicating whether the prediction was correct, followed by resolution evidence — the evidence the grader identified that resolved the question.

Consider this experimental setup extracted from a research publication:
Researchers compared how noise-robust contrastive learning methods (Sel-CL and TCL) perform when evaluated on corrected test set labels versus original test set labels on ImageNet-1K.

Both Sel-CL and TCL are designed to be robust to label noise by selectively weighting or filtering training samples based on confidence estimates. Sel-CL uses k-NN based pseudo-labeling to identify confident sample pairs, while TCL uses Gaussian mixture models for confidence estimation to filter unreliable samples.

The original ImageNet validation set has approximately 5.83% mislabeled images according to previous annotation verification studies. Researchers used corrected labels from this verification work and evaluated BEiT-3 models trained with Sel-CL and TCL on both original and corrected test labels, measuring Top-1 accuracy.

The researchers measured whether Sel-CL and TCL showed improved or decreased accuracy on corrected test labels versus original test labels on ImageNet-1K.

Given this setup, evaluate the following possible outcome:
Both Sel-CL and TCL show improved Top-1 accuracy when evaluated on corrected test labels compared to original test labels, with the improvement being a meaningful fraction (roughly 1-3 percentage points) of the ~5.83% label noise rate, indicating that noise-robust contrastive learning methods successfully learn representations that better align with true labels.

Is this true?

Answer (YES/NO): NO